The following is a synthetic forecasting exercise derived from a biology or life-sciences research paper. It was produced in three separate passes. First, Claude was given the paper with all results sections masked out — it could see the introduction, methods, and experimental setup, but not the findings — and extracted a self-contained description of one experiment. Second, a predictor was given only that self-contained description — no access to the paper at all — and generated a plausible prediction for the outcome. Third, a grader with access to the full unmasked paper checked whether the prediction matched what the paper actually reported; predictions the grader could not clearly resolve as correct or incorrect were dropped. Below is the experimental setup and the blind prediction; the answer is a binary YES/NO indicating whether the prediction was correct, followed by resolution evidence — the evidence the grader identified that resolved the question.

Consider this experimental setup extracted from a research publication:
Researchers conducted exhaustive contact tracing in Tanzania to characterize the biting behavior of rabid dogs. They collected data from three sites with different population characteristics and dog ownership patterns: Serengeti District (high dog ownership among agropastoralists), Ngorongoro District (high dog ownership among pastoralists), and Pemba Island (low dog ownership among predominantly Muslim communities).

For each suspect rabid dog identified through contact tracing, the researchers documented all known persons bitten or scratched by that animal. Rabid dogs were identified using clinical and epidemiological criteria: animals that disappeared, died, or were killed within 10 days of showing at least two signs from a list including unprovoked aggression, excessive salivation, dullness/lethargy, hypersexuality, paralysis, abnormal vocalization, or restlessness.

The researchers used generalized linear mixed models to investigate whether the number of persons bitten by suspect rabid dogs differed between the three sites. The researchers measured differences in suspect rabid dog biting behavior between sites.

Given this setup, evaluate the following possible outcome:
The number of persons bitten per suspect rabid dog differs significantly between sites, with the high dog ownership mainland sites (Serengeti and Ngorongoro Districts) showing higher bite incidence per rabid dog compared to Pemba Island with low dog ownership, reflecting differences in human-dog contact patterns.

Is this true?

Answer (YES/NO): NO